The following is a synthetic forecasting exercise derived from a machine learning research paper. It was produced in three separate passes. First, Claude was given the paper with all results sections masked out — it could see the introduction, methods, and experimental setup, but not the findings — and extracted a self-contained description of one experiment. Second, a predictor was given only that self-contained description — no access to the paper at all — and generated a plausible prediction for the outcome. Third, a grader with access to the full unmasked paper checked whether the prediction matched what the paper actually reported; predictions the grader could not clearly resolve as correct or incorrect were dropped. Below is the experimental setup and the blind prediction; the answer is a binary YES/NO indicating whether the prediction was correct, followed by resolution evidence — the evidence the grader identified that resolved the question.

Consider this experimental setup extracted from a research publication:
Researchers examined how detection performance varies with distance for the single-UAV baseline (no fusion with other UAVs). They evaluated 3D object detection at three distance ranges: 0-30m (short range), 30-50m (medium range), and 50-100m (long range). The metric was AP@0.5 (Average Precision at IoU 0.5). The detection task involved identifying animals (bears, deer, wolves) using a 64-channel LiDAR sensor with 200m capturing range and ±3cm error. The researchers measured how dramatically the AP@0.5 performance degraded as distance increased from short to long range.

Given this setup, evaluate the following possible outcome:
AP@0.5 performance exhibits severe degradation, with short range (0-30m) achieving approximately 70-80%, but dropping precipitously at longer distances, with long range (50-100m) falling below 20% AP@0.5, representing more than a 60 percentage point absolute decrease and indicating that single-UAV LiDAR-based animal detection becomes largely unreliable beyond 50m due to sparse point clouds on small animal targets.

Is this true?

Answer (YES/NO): NO